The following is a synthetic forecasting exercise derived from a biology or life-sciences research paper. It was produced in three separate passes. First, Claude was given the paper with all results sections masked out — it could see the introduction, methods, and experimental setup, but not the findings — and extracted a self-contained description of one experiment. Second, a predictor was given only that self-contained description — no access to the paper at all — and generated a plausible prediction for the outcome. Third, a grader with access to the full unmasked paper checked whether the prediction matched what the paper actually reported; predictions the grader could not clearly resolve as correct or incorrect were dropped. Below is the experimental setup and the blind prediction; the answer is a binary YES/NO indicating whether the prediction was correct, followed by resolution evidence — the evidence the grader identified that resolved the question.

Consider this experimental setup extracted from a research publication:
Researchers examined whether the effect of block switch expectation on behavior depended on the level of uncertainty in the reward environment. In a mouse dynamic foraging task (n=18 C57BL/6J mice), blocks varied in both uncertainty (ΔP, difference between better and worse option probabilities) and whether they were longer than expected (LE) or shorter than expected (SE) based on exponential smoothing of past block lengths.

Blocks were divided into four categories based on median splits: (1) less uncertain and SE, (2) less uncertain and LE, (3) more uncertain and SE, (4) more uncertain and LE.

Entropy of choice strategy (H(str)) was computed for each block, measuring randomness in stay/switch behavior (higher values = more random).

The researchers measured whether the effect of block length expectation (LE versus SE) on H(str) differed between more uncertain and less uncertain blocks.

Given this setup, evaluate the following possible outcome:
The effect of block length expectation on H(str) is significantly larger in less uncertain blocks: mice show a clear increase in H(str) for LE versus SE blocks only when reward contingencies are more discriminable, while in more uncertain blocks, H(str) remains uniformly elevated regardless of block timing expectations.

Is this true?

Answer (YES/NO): NO